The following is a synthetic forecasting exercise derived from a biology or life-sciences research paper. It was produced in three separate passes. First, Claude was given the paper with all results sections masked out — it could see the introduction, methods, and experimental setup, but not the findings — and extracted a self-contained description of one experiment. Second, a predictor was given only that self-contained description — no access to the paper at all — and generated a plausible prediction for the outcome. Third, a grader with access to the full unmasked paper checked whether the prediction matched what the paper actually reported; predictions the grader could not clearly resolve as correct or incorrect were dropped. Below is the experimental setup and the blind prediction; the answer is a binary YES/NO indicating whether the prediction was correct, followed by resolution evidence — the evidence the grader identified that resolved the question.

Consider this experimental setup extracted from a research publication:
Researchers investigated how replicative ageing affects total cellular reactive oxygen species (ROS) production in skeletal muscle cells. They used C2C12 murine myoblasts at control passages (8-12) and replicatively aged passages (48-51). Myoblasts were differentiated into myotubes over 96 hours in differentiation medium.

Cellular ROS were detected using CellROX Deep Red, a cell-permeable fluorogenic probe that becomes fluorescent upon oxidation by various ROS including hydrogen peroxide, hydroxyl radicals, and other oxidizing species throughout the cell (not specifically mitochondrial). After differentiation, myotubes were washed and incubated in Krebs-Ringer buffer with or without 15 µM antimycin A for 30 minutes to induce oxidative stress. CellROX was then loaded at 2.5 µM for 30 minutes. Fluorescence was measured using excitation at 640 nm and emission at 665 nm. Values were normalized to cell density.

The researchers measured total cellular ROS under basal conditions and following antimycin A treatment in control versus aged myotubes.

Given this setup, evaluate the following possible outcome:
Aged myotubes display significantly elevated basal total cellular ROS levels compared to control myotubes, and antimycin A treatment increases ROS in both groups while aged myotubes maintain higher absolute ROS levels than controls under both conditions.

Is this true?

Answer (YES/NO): NO